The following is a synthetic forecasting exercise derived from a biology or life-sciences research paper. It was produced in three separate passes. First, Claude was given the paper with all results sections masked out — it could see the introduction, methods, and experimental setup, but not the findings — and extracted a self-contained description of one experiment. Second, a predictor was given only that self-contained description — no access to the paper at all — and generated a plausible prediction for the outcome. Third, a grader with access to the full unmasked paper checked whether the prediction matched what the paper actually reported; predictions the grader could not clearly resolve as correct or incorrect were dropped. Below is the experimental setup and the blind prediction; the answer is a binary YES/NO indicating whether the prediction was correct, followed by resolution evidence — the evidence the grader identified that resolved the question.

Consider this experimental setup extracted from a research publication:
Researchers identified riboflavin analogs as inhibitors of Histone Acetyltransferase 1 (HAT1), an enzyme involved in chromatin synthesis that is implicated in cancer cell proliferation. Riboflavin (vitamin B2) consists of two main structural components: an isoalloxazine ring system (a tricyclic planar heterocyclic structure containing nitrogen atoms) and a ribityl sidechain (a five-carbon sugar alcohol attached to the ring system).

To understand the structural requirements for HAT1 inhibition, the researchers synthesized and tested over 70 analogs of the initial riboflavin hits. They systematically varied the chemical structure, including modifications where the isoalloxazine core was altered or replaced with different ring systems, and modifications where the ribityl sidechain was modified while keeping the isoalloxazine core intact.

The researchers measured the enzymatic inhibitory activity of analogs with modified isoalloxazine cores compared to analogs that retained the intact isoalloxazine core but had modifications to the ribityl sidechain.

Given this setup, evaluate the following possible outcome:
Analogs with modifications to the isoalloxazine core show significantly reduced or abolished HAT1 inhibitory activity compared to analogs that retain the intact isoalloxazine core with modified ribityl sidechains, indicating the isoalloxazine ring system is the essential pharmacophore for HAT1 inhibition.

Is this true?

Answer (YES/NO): YES